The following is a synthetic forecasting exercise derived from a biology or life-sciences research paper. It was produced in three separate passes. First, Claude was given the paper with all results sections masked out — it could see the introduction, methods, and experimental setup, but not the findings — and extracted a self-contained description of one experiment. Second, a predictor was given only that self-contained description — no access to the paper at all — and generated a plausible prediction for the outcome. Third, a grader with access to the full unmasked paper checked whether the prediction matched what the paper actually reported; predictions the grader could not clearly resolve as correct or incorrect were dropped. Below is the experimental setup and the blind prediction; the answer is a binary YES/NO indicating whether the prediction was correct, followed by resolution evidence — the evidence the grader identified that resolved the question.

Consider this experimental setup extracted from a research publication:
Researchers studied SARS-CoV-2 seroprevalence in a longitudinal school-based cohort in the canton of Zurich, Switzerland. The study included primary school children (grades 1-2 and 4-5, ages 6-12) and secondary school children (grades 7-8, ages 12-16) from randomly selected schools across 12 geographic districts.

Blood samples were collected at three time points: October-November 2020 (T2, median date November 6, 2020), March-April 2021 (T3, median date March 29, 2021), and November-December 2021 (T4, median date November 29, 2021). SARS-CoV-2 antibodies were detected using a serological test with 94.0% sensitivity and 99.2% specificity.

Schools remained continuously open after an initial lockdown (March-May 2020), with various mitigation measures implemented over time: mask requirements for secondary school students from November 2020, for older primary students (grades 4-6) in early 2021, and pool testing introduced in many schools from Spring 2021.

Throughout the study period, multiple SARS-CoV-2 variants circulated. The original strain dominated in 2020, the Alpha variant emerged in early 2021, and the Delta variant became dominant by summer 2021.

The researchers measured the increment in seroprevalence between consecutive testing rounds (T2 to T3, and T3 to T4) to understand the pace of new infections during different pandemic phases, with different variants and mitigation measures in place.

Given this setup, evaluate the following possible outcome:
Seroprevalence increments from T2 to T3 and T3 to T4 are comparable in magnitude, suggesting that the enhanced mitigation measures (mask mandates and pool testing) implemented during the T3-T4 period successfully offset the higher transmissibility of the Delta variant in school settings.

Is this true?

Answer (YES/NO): NO